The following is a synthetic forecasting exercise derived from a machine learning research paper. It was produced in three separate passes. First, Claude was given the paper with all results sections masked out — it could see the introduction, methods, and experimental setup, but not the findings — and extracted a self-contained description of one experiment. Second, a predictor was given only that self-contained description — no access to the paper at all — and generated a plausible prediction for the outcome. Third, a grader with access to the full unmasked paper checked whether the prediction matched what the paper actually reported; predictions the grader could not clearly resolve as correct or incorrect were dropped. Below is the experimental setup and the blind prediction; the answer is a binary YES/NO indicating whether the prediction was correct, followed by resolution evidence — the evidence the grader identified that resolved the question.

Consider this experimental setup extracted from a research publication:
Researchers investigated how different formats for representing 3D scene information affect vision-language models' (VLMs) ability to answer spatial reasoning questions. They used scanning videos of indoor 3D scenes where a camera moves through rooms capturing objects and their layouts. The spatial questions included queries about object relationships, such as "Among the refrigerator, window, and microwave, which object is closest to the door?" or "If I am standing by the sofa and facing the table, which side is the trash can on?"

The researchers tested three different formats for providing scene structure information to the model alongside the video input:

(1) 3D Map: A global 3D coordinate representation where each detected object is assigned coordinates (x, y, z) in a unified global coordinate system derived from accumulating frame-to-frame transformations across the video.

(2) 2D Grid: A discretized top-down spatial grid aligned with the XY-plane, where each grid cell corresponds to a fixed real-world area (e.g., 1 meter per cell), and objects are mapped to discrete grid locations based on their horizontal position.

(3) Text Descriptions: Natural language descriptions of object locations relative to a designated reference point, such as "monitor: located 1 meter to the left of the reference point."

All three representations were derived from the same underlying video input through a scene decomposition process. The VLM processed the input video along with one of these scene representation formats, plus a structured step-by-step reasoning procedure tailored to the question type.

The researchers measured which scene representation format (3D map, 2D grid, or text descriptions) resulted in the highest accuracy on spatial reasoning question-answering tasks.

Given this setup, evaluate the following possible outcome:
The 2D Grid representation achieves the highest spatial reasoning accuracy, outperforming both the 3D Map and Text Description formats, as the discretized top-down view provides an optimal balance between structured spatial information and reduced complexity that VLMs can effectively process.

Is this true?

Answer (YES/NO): NO